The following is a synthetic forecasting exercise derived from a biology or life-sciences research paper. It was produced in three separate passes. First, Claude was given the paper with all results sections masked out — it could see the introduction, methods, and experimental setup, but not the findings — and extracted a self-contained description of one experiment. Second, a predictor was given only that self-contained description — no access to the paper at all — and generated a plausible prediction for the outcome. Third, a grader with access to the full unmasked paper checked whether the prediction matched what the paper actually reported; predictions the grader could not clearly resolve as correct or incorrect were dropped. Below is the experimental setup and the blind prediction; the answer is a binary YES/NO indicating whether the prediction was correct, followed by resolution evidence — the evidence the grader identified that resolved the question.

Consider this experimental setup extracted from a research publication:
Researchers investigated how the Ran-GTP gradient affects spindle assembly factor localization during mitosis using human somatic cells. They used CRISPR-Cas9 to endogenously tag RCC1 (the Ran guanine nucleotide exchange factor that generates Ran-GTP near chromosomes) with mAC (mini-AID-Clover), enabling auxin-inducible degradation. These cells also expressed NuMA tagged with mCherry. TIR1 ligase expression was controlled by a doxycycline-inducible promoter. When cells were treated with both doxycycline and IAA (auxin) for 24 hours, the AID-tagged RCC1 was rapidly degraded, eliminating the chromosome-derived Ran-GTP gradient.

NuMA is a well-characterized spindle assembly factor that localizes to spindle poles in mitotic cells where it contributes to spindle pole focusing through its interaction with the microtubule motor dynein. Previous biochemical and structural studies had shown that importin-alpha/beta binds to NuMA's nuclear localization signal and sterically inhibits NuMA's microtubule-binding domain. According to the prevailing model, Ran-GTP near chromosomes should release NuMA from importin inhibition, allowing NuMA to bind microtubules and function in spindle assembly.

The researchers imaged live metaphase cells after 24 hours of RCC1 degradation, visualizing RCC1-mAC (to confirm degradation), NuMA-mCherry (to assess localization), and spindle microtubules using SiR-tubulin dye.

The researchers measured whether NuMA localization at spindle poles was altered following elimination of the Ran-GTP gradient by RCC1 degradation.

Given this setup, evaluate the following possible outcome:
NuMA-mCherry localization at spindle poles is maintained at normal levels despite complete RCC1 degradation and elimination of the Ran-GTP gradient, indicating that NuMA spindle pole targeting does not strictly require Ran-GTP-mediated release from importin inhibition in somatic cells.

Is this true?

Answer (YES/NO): YES